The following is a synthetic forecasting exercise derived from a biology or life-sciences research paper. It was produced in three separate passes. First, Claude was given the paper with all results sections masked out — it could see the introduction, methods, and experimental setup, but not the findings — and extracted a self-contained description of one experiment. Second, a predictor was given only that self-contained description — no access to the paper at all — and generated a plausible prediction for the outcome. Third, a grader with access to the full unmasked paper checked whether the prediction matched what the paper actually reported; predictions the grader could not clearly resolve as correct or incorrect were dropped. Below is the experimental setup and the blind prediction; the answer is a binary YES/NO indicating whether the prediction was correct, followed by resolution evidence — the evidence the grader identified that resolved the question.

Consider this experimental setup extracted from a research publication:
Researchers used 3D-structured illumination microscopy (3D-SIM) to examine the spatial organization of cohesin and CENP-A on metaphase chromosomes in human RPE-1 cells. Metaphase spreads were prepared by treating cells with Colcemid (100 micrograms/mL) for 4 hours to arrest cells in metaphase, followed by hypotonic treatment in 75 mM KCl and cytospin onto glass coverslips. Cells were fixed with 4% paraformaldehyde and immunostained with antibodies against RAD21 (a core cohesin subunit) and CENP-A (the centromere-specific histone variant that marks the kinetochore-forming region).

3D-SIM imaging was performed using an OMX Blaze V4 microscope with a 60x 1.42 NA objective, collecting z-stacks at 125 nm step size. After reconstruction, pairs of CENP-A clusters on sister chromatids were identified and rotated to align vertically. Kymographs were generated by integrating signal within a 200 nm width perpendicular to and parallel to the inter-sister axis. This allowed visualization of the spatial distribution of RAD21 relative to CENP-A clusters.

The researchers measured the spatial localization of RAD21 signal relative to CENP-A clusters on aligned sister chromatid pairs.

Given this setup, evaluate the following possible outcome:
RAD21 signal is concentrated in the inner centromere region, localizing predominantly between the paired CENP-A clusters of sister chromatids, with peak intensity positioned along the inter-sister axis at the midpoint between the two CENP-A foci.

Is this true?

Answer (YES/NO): YES